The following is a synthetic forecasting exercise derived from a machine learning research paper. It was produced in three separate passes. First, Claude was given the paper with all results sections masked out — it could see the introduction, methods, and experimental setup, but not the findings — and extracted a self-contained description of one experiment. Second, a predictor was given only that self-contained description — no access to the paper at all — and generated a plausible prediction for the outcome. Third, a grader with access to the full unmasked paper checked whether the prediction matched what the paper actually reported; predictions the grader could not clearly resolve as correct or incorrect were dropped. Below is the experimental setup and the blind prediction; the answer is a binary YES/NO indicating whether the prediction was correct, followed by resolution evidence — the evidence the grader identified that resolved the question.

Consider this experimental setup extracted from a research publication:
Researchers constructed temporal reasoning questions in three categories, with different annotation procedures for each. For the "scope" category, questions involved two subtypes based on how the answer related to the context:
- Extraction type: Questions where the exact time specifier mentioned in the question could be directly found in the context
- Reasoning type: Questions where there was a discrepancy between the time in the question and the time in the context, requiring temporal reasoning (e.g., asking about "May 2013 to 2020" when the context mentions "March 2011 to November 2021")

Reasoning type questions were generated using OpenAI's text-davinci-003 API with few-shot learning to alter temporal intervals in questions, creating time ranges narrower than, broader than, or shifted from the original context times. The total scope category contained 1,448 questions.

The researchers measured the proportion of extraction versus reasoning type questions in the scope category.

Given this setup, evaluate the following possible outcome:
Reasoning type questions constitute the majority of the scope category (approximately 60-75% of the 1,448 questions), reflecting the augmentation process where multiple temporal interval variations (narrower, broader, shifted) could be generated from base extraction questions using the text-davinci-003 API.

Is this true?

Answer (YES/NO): NO